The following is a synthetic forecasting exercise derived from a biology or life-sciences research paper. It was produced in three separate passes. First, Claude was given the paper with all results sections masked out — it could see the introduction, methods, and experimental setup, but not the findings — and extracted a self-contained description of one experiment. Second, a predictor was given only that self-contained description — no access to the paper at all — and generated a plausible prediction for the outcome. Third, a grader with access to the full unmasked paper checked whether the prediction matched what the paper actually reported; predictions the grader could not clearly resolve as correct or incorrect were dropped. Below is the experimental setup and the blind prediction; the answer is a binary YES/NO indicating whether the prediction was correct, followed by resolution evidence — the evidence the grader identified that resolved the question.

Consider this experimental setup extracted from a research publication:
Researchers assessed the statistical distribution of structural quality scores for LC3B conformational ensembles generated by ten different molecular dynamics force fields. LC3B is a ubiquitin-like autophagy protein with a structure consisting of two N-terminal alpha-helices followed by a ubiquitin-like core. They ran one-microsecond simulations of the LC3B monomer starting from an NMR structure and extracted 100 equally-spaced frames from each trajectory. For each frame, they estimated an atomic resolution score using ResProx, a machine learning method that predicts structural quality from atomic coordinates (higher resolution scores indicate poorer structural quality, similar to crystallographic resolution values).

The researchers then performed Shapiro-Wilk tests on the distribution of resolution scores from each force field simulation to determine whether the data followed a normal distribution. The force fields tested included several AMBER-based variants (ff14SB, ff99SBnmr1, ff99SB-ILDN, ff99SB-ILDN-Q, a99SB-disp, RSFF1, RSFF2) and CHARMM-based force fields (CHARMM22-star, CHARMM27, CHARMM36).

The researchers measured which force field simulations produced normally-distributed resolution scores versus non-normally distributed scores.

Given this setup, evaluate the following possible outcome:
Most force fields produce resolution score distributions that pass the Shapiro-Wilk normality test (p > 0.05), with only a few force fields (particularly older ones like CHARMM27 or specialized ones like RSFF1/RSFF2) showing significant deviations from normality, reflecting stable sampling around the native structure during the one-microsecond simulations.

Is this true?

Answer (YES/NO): NO